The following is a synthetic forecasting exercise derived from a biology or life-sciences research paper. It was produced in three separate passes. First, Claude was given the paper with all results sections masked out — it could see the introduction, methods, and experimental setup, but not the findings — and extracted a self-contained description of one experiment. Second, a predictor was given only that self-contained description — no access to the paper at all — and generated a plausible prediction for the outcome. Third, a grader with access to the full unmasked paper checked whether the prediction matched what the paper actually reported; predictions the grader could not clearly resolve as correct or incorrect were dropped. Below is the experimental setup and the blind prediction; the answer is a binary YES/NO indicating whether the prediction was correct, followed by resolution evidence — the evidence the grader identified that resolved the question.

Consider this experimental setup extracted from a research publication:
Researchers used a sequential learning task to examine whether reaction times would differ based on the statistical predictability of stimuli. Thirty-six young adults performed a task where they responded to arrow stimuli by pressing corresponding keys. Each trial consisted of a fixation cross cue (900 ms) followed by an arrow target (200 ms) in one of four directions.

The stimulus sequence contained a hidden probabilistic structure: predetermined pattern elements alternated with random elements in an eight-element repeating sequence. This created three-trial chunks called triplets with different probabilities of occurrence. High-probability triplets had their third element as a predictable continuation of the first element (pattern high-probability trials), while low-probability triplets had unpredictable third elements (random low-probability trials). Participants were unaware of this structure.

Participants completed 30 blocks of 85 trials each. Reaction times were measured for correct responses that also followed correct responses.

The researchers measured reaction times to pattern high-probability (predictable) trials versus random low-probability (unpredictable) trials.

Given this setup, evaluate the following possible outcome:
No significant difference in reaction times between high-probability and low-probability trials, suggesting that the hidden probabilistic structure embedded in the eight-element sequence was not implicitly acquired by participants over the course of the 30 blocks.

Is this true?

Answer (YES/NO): NO